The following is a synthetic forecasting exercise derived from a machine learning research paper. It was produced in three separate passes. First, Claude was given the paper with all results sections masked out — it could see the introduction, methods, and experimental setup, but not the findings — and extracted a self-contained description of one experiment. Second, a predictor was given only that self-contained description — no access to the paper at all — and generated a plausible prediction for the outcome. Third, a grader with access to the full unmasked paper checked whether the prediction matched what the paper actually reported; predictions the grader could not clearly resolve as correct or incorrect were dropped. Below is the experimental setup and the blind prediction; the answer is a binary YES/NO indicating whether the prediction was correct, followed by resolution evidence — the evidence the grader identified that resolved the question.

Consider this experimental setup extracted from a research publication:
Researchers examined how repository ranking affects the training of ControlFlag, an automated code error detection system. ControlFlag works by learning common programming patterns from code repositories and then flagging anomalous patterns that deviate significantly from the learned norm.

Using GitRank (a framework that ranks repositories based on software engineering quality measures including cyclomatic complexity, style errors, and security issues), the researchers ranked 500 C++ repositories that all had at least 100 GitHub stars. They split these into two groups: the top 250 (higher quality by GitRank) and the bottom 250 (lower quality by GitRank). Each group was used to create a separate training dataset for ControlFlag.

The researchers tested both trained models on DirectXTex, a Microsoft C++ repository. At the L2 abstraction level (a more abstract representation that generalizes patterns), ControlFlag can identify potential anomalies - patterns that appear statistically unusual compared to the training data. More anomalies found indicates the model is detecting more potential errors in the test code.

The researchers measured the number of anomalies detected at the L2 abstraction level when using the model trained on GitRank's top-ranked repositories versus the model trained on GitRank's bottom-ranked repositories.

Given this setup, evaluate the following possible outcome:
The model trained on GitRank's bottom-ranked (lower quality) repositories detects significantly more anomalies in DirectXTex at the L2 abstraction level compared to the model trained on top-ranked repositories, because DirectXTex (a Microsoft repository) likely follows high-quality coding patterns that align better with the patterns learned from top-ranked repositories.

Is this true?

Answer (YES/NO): NO